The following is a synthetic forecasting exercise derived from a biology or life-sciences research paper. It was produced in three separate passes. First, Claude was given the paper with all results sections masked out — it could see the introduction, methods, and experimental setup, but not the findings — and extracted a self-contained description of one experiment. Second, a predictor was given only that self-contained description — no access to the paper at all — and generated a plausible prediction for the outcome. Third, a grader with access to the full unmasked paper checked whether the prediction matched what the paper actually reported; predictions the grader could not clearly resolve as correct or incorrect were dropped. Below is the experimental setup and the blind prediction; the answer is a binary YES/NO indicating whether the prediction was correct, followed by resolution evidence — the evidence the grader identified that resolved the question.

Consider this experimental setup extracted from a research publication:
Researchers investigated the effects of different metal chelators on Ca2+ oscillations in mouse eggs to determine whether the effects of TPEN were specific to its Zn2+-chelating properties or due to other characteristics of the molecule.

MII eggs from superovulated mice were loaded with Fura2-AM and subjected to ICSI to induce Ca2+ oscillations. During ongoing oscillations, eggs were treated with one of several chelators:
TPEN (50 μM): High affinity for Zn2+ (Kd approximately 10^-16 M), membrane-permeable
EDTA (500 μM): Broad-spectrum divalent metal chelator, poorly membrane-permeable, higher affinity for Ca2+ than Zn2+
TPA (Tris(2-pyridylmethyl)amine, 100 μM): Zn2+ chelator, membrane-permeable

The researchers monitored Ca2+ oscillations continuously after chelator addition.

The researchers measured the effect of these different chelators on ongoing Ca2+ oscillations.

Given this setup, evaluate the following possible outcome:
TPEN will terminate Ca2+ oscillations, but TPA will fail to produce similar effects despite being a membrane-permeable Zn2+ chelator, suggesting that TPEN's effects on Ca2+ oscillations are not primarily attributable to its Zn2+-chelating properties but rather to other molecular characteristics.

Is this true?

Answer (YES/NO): NO